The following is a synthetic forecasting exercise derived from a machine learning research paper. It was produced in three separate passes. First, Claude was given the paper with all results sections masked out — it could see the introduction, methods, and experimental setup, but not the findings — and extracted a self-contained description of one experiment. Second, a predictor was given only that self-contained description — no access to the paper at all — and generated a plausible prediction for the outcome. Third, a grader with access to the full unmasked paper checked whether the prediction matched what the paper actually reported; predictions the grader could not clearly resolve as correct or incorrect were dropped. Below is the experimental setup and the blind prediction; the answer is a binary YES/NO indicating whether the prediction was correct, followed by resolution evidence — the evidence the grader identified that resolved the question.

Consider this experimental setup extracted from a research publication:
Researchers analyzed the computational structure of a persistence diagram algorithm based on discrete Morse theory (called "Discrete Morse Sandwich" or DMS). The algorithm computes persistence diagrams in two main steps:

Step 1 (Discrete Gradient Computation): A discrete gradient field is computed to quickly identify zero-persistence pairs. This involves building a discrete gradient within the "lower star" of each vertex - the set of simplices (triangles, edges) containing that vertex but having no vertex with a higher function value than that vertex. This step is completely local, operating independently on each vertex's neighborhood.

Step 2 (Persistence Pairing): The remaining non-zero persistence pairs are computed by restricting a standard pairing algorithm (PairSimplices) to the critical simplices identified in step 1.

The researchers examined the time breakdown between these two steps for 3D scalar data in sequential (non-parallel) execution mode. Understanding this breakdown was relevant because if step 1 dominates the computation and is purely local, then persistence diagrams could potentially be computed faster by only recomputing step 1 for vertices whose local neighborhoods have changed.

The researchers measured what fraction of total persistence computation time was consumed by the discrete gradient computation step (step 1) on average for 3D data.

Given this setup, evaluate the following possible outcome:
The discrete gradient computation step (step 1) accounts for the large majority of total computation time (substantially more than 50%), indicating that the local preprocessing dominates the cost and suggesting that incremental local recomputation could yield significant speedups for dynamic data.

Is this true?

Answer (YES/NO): YES